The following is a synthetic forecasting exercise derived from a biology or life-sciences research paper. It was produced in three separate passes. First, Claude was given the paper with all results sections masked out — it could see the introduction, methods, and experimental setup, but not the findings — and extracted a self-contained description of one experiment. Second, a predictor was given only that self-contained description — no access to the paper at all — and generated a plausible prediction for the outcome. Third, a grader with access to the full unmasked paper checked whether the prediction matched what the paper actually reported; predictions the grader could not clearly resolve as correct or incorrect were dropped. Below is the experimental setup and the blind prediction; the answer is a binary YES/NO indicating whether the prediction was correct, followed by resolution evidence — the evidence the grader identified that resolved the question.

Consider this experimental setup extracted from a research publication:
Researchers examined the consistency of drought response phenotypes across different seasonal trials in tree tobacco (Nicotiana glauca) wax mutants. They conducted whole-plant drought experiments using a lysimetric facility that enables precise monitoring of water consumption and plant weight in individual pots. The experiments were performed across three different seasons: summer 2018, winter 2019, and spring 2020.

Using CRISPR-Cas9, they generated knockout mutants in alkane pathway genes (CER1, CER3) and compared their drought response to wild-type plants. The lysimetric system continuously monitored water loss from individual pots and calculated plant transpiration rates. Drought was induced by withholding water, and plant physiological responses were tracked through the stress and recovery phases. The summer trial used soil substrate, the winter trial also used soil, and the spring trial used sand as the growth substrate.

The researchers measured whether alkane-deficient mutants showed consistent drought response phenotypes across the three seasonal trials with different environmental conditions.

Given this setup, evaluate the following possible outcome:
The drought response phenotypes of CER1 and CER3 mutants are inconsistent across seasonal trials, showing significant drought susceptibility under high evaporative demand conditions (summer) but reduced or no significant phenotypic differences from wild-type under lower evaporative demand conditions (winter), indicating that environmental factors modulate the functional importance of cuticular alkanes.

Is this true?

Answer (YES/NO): NO